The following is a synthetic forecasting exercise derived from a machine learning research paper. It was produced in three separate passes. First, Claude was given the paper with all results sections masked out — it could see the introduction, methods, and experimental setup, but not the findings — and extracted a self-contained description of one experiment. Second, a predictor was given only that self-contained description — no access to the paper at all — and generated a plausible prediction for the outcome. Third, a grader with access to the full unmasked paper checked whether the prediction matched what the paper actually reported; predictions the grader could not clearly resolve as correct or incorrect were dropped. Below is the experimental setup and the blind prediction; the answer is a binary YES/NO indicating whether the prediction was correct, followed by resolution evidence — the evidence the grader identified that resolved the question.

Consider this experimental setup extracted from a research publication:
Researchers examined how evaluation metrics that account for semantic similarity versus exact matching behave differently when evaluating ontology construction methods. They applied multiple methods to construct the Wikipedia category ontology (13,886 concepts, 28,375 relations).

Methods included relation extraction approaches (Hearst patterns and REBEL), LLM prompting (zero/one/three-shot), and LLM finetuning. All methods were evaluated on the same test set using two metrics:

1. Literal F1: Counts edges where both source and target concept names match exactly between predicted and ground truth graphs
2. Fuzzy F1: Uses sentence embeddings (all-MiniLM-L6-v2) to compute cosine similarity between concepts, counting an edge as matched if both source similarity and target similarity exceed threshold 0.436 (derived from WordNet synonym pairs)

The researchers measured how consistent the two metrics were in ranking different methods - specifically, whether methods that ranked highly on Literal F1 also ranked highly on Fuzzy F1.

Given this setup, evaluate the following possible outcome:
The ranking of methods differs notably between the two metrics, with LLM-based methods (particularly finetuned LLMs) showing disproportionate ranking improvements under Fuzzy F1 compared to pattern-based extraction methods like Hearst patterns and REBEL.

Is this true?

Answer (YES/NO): YES